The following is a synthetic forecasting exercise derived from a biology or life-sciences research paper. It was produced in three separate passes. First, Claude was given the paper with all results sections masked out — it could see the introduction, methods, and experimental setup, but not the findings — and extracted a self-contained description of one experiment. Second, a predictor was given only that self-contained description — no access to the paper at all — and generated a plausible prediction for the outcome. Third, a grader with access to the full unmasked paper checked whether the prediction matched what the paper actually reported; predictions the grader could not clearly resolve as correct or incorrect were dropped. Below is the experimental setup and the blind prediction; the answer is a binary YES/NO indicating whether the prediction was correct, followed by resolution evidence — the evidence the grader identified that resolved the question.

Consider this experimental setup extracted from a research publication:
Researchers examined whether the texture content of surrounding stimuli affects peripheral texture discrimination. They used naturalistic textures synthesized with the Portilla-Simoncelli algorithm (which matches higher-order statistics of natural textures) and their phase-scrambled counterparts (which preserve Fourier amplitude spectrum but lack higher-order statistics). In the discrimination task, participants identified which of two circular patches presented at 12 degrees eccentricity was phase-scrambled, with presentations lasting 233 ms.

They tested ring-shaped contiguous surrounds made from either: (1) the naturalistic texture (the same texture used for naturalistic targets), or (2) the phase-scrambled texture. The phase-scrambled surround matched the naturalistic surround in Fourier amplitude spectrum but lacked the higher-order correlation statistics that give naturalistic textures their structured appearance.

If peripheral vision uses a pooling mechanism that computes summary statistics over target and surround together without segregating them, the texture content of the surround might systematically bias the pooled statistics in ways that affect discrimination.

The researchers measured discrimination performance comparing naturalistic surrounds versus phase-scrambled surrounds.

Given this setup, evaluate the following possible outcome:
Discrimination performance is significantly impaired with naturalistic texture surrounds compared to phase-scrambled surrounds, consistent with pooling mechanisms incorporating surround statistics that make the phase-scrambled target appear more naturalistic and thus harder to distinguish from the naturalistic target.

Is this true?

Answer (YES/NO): YES